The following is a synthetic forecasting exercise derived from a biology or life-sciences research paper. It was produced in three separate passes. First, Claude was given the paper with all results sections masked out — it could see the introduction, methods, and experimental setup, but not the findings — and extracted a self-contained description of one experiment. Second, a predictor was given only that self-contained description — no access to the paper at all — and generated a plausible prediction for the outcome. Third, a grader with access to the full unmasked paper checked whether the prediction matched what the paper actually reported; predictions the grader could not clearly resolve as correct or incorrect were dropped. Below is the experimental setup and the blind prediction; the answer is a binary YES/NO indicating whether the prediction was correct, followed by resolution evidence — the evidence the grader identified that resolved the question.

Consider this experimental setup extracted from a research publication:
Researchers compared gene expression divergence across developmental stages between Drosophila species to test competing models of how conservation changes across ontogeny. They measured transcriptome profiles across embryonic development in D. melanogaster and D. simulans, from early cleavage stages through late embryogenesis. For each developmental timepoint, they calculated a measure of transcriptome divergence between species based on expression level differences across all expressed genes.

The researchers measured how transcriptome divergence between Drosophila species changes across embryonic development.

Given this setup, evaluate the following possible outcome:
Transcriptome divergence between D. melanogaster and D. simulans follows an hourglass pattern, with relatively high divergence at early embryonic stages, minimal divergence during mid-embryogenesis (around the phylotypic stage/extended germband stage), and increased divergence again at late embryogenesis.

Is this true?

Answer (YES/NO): NO